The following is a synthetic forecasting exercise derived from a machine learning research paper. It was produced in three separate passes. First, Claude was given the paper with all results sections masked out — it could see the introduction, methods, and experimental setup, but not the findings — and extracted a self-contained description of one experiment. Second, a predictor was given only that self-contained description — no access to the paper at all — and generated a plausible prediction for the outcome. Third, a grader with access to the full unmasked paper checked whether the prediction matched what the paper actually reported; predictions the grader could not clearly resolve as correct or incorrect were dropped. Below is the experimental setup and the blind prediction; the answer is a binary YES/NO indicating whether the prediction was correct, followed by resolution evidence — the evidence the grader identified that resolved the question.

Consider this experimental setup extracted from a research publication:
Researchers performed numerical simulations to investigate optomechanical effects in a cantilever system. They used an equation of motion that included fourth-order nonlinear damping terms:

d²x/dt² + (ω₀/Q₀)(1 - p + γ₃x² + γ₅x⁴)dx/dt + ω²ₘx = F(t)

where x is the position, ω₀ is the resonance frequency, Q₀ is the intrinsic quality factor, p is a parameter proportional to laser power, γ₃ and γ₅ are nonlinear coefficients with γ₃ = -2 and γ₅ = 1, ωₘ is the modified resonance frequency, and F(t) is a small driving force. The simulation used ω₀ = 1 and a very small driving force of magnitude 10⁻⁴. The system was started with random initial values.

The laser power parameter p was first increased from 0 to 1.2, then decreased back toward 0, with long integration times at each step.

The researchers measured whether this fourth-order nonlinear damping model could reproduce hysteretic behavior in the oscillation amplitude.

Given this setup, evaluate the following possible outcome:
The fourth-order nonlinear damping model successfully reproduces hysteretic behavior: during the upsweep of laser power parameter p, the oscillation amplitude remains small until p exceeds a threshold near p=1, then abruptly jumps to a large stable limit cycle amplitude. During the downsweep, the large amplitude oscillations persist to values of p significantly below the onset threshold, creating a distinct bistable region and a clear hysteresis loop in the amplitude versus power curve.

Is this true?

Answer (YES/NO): YES